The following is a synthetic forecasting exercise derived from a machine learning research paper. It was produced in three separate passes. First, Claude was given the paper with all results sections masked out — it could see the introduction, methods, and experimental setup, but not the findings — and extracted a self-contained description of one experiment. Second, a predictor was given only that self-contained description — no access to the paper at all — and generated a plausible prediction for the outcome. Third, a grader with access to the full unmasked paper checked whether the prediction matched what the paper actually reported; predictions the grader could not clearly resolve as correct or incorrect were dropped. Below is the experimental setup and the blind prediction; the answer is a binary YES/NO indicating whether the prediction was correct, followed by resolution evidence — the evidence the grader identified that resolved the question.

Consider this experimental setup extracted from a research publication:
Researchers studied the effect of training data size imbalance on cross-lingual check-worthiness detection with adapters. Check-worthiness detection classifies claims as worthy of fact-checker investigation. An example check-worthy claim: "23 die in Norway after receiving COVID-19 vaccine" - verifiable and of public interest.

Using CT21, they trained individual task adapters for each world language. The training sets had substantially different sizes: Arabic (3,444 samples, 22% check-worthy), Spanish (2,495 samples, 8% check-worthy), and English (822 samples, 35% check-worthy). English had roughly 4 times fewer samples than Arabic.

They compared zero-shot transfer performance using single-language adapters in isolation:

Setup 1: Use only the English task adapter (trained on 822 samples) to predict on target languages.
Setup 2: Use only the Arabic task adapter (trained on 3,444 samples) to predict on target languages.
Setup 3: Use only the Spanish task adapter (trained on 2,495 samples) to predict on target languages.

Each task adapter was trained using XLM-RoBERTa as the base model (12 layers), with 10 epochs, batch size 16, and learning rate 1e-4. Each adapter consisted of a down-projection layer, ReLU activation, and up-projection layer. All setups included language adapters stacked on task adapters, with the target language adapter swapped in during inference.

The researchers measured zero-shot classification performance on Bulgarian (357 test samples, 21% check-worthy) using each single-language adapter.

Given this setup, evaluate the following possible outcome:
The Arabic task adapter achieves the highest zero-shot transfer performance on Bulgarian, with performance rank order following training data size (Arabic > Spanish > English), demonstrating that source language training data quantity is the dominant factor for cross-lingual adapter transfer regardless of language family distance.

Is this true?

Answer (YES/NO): NO